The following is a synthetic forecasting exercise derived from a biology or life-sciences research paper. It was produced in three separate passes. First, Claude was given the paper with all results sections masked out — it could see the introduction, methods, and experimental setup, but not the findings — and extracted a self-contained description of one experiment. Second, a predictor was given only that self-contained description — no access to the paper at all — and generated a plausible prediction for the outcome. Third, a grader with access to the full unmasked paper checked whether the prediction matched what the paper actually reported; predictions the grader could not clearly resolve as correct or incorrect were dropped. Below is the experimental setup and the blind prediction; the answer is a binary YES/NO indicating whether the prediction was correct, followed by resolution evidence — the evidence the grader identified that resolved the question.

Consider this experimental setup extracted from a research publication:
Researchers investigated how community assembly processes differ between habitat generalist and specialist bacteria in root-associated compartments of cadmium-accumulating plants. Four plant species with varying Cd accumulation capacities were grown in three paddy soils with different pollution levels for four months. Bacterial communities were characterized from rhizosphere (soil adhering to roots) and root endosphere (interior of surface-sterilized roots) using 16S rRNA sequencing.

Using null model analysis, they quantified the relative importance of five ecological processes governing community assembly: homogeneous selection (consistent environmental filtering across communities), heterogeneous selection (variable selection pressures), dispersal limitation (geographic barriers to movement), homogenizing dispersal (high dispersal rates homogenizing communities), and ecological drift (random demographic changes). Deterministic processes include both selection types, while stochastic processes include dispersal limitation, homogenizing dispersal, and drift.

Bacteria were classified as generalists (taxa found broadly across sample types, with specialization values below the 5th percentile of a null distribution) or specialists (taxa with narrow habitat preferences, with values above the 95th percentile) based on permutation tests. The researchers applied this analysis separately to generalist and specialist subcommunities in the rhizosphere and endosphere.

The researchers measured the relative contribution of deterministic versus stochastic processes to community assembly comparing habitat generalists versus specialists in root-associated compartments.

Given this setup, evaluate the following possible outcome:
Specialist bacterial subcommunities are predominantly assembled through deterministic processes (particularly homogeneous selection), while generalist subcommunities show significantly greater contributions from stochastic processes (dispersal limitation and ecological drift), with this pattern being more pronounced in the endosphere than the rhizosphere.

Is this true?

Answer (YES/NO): NO